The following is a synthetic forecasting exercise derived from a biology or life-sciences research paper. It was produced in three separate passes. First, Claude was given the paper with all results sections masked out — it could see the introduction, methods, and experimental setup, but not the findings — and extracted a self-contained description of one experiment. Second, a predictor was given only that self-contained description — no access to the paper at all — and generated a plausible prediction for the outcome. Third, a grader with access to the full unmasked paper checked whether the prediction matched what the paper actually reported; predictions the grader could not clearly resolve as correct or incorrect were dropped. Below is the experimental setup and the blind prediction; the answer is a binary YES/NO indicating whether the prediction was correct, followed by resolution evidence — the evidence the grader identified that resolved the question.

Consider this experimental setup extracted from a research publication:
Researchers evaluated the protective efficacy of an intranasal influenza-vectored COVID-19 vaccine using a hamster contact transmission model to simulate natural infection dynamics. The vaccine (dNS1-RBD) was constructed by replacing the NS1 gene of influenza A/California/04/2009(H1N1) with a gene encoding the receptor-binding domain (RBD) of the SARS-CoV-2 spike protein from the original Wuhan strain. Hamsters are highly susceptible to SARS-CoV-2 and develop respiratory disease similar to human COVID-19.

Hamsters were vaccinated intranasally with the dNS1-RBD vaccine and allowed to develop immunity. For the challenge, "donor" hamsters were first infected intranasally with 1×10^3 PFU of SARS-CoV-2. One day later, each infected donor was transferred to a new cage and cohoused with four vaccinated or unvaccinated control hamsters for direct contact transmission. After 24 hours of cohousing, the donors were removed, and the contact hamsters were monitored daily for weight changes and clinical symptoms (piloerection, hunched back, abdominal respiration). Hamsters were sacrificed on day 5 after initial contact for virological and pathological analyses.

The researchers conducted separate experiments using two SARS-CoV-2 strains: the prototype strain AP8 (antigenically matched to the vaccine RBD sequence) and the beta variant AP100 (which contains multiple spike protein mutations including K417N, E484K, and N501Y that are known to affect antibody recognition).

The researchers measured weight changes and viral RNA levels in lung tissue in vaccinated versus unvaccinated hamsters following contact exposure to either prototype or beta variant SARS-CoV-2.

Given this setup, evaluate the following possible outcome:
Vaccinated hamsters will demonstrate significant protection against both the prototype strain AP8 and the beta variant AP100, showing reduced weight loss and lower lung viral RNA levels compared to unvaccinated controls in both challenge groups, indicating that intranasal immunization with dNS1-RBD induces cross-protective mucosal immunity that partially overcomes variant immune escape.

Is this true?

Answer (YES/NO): YES